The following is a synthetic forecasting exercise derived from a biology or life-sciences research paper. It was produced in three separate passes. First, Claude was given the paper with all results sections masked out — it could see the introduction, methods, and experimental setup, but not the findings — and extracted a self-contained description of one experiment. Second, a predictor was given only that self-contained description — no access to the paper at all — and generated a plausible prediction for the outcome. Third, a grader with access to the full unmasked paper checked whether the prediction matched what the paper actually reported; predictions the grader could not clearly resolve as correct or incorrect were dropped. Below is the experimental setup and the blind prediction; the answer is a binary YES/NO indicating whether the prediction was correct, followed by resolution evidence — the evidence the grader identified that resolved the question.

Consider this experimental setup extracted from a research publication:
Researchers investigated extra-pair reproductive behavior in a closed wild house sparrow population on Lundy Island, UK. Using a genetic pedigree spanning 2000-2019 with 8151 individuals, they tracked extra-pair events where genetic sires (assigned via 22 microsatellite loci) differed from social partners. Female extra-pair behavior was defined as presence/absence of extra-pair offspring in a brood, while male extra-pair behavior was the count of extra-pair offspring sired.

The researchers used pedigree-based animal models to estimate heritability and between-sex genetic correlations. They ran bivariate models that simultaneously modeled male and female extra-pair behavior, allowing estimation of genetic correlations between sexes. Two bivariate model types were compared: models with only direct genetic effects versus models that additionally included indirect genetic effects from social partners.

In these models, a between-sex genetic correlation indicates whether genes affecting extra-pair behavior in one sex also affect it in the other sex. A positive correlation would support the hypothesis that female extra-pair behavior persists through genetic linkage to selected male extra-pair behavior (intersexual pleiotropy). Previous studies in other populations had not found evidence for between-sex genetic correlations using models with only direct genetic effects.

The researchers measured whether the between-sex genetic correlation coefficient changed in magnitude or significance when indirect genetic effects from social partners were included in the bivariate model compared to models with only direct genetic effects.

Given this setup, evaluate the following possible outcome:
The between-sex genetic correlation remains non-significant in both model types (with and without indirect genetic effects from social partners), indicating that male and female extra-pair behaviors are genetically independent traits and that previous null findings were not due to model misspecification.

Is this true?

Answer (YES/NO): YES